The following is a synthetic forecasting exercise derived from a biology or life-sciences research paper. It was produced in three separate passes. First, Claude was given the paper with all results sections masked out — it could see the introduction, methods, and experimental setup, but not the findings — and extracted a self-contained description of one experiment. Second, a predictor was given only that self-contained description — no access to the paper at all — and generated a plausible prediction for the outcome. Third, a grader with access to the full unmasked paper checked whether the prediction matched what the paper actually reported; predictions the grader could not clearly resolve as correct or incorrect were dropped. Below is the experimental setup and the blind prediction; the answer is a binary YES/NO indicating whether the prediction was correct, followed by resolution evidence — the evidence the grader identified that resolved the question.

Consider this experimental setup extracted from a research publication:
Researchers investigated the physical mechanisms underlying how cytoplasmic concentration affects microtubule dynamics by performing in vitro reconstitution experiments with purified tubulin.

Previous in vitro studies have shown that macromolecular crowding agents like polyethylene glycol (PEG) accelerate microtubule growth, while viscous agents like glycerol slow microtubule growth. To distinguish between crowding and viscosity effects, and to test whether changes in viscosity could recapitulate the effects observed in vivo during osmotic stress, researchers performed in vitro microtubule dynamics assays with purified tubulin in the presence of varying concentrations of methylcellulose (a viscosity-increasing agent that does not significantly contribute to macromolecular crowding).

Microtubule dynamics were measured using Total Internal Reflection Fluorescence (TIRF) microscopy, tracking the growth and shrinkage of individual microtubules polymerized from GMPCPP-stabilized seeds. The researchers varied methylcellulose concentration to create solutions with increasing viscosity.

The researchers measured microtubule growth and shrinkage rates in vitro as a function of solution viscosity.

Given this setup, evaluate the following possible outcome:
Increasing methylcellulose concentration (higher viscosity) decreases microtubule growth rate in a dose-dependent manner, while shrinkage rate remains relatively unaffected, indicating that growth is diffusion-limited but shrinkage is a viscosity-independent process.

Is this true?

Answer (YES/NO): NO